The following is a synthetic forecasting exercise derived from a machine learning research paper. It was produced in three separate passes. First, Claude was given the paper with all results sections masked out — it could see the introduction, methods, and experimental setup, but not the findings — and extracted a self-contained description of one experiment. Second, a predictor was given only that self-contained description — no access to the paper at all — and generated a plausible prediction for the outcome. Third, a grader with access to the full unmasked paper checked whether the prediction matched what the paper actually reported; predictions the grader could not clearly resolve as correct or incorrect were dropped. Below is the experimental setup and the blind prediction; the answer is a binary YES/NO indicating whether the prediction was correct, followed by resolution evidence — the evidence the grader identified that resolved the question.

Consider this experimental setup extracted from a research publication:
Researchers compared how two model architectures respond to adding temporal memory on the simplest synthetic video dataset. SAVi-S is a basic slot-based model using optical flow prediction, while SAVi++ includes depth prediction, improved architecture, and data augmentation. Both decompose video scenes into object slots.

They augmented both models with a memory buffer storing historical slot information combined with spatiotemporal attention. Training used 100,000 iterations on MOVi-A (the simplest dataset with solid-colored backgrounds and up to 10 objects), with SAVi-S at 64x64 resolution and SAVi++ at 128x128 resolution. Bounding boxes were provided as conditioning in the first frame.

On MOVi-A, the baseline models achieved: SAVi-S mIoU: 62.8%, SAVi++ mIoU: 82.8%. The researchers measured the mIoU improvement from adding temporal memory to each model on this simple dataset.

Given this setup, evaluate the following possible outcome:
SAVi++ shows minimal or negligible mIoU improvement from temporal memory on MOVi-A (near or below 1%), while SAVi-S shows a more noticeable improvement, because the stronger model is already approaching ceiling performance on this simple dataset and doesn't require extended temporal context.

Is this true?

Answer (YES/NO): YES